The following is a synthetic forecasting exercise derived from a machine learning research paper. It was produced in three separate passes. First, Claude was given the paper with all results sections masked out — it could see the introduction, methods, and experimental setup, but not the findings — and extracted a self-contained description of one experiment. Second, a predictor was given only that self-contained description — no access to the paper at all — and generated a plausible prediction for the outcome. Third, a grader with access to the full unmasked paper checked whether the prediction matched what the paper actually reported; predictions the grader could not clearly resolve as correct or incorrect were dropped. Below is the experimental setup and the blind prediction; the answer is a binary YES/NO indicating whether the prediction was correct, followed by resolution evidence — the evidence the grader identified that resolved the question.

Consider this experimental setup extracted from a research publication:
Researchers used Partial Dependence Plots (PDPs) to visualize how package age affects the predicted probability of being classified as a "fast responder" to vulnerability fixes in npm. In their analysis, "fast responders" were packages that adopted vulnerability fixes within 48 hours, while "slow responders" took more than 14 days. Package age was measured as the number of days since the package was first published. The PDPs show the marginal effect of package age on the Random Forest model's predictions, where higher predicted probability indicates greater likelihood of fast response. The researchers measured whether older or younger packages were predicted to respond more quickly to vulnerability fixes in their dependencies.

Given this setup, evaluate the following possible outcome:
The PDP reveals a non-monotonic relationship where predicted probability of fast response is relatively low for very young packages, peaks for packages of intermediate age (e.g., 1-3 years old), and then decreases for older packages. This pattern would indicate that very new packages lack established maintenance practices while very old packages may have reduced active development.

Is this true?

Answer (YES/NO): NO